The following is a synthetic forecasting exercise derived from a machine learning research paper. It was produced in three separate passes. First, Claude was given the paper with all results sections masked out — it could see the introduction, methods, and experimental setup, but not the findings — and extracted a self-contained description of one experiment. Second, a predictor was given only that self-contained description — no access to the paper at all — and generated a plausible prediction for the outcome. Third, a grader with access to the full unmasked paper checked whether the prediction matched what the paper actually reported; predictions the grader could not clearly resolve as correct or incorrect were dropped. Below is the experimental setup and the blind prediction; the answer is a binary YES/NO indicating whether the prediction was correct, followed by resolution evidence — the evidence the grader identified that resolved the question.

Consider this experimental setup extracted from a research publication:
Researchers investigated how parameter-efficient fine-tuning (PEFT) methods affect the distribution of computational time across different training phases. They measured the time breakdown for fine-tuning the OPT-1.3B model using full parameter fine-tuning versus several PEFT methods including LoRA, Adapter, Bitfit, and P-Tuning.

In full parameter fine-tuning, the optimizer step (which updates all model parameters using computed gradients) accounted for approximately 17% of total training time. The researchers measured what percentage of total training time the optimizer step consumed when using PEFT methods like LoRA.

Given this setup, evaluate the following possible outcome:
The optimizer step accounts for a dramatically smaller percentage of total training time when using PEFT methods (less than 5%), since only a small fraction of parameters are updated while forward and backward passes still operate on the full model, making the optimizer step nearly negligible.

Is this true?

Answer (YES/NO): YES